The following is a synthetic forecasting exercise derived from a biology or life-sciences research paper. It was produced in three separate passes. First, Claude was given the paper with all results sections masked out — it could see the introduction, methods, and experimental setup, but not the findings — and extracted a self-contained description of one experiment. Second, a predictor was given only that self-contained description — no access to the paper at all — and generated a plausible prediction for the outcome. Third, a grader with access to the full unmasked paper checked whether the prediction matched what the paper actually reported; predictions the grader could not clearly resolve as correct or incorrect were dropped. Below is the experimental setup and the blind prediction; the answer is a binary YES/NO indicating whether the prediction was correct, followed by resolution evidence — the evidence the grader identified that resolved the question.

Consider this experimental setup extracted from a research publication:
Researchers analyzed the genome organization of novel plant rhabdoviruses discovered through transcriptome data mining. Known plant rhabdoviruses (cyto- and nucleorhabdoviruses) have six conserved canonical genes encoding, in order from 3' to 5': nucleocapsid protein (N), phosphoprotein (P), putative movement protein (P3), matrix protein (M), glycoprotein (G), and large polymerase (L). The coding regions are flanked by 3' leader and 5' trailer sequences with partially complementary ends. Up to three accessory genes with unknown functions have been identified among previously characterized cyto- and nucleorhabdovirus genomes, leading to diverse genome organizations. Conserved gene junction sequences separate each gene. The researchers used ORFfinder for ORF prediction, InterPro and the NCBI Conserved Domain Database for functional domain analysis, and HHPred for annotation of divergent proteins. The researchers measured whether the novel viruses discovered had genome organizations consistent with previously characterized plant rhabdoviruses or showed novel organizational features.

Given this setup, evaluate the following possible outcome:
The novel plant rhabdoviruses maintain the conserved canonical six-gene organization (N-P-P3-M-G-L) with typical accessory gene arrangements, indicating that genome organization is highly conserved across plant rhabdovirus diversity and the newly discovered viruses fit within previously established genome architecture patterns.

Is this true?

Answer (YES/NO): NO